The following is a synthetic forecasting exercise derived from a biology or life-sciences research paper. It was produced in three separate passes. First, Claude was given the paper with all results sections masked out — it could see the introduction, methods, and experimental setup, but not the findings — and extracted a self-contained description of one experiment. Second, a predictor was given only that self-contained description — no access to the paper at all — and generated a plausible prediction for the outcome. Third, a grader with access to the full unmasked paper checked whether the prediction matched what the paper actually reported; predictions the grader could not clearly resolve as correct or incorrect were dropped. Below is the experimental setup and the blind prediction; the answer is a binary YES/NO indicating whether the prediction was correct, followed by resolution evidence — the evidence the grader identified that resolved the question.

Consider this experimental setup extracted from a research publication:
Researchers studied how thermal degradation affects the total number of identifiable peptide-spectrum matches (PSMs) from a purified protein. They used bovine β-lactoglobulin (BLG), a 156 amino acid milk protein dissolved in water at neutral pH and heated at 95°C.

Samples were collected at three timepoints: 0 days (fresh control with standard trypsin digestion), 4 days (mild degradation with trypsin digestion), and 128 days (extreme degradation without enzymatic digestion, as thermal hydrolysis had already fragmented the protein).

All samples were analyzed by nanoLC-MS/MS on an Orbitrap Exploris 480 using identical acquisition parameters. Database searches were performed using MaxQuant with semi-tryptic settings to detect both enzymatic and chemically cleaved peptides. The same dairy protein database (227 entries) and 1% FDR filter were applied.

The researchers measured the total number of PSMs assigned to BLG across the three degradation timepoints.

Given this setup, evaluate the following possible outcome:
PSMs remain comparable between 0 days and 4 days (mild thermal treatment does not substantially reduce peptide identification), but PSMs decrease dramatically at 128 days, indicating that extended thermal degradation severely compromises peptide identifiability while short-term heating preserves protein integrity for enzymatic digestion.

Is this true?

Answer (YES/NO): YES